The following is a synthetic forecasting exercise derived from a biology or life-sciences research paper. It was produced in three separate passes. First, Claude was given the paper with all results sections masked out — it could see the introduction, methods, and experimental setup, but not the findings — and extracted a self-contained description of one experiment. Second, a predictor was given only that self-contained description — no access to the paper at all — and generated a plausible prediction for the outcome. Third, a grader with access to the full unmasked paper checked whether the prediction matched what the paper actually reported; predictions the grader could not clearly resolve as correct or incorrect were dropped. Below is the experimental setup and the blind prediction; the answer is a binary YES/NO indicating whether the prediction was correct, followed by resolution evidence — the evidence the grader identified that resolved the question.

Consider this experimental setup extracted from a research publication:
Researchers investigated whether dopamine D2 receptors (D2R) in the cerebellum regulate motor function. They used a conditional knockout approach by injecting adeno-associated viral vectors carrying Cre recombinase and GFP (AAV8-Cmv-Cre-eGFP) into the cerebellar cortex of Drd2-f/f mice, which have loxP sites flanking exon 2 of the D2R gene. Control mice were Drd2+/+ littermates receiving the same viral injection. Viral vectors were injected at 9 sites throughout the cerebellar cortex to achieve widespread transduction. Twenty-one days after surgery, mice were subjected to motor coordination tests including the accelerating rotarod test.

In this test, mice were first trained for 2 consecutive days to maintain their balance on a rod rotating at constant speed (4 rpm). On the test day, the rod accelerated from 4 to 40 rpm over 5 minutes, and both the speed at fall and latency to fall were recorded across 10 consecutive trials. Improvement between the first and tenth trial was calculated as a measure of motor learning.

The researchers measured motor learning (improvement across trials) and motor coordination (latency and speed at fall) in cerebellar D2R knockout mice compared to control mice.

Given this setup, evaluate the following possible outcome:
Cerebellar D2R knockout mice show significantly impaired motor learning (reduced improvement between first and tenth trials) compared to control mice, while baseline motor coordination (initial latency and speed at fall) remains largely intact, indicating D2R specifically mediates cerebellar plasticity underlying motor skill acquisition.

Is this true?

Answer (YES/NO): NO